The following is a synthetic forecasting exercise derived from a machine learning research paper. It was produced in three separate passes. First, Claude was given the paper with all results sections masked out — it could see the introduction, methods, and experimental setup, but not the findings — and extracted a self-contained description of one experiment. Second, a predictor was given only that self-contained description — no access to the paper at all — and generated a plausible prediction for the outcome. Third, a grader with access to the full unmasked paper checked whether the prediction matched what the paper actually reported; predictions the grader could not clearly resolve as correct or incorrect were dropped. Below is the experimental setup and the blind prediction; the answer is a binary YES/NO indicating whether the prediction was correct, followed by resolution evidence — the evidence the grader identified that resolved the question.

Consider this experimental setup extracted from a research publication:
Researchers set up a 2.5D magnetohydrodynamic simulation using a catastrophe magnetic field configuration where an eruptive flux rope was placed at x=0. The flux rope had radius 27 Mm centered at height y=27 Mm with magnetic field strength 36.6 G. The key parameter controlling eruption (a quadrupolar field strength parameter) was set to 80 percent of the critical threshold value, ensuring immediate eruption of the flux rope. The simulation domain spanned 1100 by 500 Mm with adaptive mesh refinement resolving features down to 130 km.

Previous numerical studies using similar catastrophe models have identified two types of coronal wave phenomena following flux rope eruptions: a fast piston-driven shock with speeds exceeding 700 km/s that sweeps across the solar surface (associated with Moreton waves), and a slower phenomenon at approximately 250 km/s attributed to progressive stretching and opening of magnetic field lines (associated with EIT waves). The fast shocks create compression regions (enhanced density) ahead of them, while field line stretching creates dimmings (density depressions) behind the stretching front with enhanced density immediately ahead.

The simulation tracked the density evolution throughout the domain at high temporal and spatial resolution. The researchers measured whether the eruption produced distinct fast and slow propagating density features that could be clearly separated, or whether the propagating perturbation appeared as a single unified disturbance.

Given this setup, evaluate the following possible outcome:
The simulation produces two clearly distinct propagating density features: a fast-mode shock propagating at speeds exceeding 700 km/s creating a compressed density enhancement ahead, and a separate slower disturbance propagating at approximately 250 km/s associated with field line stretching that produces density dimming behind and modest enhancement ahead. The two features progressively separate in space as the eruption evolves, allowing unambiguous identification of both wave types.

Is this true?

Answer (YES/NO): NO